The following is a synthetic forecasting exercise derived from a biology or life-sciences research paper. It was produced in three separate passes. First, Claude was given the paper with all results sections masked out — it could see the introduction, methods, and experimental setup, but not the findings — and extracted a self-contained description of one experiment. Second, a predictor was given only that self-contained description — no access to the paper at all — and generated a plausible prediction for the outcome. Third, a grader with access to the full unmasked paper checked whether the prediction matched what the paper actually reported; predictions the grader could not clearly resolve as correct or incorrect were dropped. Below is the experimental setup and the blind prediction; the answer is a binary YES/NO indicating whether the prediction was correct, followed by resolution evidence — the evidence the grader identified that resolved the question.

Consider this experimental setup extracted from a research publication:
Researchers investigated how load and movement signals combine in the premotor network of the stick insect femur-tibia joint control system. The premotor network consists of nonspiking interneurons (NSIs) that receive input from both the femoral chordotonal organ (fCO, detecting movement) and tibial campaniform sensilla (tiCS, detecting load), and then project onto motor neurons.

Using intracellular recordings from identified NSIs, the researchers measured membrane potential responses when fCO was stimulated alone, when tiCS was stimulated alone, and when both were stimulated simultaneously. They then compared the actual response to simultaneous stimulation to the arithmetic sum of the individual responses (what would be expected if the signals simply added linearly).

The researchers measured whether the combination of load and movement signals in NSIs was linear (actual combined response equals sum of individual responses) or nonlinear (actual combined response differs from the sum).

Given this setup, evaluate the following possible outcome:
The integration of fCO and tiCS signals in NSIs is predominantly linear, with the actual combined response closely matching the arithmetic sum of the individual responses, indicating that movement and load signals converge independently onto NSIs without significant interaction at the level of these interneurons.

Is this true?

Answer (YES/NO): NO